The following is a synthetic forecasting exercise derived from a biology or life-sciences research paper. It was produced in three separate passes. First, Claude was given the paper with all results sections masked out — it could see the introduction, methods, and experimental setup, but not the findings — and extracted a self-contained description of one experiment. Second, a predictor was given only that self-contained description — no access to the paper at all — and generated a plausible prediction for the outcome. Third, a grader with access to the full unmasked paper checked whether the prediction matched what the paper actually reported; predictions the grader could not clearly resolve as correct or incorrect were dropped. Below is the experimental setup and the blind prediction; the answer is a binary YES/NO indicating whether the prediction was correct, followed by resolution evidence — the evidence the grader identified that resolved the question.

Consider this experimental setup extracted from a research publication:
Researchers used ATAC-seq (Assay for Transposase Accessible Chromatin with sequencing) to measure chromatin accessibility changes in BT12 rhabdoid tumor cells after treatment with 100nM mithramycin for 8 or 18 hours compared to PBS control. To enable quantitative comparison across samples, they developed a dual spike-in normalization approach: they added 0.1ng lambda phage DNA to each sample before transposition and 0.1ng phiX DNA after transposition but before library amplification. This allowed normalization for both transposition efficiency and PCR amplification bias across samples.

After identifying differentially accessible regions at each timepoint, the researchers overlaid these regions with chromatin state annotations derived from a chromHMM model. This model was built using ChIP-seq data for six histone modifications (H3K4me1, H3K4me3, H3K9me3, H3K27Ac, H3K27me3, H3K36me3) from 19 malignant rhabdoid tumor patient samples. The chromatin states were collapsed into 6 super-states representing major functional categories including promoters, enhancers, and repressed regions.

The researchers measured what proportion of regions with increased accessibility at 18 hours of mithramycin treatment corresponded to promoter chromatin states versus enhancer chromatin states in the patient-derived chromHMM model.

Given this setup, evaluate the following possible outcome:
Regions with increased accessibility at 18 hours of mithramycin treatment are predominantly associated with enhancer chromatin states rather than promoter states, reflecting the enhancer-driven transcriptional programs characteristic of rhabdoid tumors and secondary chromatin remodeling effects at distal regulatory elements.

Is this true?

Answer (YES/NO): NO